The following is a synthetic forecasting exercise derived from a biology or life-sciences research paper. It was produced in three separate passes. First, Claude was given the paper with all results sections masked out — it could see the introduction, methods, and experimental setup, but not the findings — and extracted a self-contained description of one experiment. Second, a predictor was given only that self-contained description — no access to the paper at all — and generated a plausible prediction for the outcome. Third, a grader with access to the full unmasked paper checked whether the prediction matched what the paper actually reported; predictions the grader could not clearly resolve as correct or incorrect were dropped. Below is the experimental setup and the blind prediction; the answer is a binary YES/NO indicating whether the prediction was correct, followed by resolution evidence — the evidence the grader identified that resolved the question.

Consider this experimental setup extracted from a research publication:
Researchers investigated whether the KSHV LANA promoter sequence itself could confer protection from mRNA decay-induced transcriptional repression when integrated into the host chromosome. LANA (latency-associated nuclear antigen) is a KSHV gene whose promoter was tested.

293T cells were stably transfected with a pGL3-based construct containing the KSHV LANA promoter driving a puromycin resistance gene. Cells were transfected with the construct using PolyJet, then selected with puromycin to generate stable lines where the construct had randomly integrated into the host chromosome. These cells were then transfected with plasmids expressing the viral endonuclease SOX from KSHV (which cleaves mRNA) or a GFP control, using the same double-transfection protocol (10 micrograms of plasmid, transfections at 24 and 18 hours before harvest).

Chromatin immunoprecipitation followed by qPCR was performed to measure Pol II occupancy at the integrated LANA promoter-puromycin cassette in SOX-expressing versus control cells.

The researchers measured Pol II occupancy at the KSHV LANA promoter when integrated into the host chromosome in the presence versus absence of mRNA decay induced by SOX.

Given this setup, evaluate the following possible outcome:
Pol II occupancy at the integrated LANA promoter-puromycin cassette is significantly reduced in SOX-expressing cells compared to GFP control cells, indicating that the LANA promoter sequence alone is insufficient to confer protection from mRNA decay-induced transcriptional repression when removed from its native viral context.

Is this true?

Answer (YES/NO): YES